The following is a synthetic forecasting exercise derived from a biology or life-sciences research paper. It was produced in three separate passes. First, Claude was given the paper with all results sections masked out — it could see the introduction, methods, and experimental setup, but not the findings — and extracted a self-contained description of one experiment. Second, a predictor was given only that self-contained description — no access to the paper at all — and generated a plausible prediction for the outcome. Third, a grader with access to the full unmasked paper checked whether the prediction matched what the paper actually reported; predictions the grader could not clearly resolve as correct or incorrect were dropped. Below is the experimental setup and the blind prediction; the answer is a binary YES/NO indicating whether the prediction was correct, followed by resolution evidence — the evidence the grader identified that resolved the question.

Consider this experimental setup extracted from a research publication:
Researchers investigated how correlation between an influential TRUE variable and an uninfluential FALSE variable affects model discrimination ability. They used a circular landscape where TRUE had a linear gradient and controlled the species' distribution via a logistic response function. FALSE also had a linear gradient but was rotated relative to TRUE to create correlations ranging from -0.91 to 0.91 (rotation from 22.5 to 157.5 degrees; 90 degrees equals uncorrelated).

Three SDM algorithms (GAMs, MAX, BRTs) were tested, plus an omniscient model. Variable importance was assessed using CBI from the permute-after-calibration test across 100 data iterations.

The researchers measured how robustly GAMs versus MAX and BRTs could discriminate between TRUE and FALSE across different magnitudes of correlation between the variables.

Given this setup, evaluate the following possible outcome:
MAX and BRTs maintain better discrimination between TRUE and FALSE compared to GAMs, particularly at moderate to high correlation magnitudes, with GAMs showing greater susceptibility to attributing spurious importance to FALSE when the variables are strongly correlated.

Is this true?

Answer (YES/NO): NO